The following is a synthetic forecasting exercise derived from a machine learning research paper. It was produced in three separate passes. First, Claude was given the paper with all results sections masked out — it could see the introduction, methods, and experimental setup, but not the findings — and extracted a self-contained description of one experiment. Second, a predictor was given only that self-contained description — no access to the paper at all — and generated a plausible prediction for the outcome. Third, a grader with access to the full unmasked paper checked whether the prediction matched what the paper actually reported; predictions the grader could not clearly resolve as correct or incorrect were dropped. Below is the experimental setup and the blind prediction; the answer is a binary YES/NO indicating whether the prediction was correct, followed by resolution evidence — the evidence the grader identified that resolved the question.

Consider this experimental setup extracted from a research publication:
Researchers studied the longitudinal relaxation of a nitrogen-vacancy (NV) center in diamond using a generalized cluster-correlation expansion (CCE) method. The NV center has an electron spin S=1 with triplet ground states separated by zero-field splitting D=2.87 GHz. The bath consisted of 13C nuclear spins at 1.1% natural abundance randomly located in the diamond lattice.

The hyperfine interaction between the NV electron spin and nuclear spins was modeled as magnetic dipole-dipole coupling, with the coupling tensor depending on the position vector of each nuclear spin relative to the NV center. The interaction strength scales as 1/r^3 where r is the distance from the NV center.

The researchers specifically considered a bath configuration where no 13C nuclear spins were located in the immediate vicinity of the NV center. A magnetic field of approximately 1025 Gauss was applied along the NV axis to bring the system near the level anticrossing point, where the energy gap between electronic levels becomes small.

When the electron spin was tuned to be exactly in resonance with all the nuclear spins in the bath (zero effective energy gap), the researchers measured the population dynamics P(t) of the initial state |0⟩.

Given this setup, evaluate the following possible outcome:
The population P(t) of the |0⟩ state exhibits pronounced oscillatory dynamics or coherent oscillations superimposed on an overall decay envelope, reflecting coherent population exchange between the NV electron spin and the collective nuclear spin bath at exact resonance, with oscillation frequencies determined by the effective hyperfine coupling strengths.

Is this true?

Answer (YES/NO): NO